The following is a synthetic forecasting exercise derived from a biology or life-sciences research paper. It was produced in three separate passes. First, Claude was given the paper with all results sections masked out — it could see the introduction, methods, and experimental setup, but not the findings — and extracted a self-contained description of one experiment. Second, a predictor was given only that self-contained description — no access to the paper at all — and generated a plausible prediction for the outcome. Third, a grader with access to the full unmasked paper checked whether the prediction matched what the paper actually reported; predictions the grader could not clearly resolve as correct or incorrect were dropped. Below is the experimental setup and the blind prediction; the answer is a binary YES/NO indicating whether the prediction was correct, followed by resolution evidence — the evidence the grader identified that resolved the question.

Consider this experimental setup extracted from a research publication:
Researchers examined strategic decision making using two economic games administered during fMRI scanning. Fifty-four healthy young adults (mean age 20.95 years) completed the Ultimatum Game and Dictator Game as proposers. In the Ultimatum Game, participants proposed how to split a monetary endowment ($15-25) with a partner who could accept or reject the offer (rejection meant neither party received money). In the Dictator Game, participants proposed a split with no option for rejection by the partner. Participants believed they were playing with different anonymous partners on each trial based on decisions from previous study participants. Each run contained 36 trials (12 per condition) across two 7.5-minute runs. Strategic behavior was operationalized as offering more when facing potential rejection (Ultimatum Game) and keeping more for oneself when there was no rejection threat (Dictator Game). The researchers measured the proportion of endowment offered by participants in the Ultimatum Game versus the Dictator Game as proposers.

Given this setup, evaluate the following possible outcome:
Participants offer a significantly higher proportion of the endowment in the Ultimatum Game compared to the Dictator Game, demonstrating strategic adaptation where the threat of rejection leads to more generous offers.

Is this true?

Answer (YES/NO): YES